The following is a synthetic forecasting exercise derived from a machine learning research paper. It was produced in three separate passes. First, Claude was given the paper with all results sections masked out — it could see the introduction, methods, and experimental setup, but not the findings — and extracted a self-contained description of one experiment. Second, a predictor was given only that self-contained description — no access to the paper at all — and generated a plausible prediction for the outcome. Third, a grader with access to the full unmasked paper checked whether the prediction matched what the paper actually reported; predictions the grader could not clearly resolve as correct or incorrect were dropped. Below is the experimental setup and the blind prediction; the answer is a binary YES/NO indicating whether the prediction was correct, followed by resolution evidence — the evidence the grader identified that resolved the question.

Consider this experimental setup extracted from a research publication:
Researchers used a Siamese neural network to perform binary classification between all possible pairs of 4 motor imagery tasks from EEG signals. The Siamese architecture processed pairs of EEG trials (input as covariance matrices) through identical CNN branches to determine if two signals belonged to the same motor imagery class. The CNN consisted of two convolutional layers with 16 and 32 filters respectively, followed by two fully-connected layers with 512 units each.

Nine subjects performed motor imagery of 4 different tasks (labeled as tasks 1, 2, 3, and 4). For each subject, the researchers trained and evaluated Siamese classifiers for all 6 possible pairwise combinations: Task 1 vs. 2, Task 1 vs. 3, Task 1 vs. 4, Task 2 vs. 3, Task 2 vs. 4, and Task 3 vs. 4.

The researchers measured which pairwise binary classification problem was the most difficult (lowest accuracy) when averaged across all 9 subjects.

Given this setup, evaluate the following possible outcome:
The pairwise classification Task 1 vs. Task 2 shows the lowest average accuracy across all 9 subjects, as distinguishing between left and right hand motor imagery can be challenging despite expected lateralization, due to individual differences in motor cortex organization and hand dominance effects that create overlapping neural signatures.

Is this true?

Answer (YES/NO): NO